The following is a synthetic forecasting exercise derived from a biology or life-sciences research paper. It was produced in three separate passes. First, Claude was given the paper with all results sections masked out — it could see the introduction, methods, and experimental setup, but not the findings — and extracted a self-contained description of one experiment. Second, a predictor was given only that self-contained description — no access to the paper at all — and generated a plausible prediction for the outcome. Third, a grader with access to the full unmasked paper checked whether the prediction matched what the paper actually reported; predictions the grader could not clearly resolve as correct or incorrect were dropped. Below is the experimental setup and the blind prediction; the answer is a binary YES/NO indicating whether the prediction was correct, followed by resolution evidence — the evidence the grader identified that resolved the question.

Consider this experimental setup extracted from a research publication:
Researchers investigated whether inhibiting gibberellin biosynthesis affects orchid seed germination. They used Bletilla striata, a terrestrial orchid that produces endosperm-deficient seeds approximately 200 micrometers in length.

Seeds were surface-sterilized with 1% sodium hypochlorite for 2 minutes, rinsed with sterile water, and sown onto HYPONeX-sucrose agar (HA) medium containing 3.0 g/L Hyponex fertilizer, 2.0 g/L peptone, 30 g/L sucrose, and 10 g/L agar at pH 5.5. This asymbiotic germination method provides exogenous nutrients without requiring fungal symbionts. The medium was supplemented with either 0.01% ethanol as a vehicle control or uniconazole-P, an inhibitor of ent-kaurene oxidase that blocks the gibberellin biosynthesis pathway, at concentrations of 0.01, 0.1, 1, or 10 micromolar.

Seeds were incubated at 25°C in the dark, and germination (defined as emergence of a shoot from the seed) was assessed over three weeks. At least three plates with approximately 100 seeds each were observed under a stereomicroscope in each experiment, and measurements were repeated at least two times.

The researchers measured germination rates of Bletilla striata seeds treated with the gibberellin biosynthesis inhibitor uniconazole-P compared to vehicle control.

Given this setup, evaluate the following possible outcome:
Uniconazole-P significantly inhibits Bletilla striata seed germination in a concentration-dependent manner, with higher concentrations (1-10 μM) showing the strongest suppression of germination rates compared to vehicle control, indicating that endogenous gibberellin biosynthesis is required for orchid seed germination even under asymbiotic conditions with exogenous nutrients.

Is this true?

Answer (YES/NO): NO